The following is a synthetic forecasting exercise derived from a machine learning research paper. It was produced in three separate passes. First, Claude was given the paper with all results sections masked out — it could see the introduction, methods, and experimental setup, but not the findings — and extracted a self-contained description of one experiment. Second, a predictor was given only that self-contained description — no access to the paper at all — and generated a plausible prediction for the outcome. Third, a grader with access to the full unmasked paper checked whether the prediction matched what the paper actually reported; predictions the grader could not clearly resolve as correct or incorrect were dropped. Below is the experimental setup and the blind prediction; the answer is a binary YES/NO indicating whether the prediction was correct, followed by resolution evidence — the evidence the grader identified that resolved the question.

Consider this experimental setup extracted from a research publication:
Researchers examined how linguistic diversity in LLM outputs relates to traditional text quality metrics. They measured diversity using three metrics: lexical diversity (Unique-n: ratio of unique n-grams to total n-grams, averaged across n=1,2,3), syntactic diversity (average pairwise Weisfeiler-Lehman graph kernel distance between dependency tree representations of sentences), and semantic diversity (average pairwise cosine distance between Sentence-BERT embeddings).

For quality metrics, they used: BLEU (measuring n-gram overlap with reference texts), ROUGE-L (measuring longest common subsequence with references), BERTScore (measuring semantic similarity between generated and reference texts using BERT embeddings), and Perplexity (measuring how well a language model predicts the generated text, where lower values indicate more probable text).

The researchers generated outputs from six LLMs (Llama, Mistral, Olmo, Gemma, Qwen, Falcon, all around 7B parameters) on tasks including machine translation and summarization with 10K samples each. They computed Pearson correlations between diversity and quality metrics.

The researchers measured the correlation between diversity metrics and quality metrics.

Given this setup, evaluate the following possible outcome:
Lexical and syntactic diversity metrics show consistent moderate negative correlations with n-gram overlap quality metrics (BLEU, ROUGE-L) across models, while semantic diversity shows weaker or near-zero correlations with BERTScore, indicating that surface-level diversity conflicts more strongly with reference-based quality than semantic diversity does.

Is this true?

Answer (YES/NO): NO